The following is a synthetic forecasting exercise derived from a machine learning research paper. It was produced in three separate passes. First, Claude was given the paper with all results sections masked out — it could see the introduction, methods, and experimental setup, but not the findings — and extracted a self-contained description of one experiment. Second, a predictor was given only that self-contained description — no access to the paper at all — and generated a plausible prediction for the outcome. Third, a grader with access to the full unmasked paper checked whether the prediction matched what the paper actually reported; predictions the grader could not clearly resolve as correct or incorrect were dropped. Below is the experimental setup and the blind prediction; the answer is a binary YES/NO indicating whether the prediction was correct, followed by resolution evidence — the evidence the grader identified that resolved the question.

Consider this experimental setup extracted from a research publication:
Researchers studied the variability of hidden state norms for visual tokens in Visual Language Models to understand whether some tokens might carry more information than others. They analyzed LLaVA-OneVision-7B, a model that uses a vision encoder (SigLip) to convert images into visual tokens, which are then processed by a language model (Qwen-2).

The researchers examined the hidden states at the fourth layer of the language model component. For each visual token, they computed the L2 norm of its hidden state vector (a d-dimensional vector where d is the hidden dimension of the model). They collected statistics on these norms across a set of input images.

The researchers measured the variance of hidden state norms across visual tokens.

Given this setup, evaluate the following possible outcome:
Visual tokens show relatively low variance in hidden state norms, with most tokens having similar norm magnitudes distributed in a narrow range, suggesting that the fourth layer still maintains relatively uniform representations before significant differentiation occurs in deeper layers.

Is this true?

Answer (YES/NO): NO